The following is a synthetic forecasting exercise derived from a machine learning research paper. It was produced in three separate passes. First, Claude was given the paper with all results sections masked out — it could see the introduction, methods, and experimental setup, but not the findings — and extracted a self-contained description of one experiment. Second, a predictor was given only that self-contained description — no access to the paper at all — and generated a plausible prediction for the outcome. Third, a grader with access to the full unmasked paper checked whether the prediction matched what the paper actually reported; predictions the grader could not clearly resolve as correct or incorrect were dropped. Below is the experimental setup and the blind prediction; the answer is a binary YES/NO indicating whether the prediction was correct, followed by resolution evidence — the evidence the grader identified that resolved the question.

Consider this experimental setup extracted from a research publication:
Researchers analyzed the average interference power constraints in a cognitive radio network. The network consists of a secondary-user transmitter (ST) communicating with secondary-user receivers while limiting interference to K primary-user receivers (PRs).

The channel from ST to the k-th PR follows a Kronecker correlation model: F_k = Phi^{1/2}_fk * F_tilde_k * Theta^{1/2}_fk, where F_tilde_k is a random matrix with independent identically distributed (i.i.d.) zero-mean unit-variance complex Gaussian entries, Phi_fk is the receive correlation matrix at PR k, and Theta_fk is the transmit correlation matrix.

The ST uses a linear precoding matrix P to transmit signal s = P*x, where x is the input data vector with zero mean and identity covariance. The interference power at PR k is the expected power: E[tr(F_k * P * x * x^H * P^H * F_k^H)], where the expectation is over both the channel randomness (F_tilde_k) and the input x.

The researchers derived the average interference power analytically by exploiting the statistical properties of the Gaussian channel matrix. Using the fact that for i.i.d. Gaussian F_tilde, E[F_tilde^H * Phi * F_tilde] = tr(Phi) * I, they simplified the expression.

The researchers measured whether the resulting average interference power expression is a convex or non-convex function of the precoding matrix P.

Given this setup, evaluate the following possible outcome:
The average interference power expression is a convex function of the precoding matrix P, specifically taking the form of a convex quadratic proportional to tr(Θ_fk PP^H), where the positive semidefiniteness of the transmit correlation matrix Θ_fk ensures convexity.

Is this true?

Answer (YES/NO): YES